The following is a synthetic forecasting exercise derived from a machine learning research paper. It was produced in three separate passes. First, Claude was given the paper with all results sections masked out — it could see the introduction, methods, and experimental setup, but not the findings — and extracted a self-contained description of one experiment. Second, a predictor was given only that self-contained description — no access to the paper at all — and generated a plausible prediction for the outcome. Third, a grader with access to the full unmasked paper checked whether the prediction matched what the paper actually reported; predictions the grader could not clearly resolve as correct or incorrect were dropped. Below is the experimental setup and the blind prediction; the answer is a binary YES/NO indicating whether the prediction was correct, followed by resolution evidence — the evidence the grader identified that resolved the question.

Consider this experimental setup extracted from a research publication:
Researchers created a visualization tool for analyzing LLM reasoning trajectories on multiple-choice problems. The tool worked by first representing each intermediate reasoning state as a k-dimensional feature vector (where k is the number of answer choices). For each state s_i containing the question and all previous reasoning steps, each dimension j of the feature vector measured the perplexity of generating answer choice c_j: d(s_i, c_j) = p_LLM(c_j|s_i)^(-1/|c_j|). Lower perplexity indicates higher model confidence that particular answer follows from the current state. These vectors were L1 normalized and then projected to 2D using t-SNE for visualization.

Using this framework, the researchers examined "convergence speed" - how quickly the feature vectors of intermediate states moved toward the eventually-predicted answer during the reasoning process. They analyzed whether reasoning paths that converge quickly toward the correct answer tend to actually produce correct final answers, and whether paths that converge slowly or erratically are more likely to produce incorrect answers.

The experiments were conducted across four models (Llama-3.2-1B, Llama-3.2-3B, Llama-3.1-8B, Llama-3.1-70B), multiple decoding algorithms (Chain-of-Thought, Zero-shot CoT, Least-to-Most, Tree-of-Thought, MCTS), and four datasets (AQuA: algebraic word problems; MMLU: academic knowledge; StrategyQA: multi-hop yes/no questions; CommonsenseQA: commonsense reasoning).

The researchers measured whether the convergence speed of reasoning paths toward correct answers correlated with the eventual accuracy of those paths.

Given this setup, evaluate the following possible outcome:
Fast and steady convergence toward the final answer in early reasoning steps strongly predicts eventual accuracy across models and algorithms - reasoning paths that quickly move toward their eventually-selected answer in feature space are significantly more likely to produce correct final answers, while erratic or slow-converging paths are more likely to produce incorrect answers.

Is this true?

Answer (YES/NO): NO